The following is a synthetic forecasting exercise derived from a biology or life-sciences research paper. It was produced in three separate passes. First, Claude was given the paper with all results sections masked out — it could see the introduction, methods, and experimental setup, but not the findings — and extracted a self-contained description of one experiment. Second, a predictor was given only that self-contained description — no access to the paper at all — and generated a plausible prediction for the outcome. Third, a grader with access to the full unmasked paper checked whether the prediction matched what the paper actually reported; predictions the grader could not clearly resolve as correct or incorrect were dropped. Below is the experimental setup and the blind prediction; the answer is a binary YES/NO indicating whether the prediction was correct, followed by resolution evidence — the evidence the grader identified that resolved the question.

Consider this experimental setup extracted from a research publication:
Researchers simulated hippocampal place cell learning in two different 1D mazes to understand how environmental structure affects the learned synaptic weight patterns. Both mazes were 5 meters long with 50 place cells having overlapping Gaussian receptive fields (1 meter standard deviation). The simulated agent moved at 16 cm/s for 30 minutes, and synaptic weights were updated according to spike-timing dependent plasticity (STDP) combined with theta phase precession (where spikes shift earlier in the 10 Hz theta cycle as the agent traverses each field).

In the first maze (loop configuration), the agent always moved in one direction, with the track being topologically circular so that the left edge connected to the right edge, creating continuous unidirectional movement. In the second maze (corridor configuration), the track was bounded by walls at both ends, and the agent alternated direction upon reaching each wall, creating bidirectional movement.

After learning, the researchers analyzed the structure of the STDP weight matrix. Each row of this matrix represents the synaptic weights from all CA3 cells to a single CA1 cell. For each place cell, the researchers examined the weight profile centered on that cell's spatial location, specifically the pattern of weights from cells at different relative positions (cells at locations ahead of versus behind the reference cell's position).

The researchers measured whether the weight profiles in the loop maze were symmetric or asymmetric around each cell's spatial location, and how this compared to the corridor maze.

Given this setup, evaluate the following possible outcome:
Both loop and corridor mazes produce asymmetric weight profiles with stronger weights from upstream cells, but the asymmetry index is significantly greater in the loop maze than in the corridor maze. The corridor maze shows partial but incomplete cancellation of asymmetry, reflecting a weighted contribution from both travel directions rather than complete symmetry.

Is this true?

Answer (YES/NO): NO